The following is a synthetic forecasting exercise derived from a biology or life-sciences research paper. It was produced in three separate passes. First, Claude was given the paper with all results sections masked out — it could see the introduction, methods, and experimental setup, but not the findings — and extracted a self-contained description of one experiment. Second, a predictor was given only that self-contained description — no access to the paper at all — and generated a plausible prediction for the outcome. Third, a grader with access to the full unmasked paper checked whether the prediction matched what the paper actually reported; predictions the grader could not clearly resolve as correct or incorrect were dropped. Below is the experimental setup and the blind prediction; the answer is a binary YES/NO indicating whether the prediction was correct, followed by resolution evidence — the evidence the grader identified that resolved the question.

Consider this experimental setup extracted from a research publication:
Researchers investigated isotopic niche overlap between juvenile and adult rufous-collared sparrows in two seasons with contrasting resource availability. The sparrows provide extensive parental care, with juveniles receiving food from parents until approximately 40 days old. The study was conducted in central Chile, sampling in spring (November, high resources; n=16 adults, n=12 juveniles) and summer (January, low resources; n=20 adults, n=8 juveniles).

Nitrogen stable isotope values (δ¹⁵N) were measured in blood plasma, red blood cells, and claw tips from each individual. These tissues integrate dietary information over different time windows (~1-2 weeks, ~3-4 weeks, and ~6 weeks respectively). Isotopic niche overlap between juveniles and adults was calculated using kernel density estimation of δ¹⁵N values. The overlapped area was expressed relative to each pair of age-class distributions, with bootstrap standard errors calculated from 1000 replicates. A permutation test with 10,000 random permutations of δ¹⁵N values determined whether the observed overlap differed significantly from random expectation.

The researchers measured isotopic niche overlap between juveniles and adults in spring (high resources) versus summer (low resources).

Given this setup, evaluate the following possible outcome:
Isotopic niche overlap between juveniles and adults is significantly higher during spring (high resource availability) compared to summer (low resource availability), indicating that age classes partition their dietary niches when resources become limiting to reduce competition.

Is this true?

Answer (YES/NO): YES